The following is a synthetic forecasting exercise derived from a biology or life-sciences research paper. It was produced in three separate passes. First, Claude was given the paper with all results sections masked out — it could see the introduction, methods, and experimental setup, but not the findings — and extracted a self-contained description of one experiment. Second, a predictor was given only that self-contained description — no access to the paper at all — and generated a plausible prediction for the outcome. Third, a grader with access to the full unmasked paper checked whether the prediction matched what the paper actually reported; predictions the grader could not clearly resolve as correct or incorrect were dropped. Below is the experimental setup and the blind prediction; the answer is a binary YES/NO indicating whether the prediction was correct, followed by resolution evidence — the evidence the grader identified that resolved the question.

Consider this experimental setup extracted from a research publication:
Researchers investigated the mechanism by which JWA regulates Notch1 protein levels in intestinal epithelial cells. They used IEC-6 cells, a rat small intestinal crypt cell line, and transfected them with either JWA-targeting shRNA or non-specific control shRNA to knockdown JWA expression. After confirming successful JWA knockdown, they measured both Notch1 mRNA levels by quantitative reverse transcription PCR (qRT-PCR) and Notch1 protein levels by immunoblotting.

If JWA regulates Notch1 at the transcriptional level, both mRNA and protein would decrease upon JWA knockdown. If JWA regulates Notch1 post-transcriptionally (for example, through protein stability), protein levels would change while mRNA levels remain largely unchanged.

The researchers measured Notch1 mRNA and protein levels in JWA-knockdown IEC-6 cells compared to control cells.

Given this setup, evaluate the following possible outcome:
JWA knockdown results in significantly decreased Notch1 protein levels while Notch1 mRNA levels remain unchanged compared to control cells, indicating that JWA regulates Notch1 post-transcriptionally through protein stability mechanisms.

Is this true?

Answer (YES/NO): NO